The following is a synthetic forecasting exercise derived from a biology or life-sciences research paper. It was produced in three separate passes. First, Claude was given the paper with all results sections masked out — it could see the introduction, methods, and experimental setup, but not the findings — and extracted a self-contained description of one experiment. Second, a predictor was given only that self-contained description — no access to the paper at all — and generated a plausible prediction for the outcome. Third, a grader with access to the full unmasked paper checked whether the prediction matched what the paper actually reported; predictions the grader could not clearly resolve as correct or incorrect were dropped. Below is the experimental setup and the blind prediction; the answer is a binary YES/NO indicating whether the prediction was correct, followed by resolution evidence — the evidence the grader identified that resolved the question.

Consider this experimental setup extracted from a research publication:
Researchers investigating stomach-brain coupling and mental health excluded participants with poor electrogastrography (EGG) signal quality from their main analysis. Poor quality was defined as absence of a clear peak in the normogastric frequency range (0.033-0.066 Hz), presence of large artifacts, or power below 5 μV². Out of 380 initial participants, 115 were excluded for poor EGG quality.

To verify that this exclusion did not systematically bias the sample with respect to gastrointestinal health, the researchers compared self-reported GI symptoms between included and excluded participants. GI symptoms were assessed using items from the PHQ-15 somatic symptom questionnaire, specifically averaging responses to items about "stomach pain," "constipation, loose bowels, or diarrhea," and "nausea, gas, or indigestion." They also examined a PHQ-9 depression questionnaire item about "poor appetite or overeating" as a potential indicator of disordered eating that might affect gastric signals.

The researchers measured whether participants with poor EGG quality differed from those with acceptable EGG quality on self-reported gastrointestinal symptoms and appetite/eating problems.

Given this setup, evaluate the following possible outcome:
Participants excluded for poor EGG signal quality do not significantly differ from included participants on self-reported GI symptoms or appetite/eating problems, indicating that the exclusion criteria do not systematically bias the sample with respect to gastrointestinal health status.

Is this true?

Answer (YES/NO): YES